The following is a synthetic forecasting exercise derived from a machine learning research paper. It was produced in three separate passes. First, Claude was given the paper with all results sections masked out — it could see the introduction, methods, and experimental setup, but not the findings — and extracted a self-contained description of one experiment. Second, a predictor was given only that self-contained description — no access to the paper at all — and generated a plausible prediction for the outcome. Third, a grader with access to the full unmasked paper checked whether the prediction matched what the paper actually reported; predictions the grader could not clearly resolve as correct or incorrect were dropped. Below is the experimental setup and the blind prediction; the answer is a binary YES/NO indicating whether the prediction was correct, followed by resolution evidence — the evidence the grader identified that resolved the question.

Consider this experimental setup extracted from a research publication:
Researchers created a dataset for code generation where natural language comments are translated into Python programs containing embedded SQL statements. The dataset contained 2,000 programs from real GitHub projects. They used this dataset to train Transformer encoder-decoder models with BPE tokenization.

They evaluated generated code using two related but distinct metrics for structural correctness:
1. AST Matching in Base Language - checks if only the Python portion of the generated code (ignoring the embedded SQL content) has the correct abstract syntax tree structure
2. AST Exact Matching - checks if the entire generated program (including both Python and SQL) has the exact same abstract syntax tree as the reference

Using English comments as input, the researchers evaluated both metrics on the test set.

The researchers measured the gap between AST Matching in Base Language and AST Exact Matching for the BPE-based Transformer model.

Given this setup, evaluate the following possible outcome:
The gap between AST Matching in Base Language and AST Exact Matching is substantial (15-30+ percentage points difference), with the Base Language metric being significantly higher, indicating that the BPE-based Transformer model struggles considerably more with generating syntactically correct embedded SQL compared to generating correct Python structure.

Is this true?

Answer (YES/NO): NO